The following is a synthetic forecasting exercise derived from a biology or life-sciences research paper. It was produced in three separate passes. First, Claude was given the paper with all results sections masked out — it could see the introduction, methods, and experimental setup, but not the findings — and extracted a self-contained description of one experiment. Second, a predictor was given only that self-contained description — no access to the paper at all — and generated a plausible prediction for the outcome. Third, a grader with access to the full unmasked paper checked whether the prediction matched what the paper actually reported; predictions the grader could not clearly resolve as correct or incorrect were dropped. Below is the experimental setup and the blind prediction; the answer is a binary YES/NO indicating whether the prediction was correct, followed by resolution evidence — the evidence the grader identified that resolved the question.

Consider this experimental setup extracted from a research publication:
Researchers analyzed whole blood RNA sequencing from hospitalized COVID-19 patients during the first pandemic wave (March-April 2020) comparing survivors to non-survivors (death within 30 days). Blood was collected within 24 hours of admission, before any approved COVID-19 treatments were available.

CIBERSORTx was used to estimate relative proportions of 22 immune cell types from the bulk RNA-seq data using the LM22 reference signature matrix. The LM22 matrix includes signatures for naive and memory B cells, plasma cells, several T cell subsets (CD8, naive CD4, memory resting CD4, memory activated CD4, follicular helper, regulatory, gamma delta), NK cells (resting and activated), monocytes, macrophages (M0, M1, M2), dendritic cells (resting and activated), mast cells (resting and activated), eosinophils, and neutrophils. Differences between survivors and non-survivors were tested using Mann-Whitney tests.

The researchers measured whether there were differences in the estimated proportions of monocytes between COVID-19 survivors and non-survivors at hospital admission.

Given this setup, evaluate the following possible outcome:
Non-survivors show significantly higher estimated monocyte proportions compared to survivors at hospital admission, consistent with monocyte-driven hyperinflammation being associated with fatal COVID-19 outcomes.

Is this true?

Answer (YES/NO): NO